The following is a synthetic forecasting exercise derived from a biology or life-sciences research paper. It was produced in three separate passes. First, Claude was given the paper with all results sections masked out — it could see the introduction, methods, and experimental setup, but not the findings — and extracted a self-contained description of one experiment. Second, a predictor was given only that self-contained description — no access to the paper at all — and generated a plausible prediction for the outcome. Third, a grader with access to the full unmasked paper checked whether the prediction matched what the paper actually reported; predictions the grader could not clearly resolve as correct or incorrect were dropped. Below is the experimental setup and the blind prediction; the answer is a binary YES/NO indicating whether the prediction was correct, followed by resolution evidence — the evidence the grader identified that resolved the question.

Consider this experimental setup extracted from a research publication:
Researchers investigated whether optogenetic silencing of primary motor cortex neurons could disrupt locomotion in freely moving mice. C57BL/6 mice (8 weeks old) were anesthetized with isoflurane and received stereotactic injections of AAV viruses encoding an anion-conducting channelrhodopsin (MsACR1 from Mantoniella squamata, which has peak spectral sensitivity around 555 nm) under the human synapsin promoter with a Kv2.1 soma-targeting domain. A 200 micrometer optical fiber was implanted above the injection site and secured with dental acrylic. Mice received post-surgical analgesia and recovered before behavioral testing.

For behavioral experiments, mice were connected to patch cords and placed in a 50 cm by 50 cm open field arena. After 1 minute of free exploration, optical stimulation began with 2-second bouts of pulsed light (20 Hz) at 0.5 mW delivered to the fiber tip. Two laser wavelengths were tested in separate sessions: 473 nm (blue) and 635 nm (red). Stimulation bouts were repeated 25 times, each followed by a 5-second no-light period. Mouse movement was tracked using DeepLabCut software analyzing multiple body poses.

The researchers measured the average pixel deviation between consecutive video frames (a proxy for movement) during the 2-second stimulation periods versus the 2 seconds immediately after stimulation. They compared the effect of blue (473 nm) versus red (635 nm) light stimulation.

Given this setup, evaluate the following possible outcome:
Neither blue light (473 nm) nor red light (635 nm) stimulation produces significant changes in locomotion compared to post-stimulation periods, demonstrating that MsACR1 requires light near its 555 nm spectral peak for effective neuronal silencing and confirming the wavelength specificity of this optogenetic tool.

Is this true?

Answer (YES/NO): NO